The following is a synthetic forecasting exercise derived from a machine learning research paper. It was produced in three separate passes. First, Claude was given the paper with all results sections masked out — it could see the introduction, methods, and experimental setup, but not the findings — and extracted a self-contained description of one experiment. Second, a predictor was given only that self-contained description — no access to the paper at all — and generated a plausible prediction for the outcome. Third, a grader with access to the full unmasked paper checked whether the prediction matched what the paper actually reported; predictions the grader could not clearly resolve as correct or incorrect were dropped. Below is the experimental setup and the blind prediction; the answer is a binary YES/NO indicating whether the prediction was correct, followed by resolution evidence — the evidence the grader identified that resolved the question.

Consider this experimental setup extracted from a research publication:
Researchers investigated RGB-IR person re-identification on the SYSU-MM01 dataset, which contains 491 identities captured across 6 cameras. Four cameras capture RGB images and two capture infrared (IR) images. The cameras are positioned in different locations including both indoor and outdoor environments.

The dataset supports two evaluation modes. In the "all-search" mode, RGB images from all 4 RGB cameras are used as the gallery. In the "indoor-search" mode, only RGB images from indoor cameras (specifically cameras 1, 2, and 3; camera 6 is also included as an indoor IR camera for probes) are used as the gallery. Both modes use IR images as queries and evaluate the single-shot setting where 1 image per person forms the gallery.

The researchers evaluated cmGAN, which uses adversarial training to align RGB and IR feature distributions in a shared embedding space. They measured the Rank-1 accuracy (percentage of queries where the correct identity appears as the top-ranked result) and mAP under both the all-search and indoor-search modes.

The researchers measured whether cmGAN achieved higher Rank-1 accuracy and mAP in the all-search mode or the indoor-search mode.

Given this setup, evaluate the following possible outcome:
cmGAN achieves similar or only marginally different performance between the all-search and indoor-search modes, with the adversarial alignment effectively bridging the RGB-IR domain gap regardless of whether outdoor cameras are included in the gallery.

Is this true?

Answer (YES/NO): NO